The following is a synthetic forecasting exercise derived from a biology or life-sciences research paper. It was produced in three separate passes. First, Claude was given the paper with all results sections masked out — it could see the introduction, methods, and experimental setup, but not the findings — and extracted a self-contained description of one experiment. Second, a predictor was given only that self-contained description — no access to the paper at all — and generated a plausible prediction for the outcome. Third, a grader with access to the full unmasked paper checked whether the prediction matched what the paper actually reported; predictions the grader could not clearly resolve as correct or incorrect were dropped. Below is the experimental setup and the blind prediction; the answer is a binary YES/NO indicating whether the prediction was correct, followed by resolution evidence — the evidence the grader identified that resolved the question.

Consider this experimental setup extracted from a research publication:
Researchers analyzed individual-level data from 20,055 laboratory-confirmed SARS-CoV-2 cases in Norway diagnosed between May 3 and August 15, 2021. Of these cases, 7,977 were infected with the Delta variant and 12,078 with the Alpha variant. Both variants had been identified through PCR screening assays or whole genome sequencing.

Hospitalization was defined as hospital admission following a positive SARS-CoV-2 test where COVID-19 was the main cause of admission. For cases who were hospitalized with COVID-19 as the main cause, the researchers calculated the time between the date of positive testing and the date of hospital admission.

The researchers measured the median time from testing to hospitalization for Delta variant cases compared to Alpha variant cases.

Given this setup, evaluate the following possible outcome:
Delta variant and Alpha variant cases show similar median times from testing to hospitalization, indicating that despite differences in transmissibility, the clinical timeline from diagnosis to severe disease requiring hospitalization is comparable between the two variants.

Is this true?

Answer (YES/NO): NO